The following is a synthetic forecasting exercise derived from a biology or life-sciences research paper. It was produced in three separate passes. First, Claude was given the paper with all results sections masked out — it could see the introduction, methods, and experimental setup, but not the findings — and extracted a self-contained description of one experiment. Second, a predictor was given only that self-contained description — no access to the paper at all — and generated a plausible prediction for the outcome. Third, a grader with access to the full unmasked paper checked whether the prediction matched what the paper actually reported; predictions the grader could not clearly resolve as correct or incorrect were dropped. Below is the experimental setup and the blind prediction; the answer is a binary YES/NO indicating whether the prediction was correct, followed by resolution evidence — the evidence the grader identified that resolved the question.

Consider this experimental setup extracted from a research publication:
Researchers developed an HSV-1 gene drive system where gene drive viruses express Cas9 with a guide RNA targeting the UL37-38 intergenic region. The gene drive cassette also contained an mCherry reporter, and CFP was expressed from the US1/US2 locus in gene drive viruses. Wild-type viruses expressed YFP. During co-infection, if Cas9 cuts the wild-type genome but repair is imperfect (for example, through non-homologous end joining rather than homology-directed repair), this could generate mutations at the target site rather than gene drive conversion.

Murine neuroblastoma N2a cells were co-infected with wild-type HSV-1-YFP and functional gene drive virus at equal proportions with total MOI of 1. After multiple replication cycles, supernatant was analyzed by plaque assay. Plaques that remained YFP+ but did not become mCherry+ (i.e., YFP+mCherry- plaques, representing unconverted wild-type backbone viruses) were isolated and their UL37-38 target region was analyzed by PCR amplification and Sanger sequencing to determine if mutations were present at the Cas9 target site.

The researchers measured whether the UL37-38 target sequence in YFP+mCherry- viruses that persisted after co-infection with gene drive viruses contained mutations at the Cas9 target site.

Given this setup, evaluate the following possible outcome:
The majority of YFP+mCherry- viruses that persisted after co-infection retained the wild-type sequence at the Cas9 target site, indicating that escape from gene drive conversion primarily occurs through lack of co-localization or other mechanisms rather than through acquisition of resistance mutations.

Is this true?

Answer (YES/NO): YES